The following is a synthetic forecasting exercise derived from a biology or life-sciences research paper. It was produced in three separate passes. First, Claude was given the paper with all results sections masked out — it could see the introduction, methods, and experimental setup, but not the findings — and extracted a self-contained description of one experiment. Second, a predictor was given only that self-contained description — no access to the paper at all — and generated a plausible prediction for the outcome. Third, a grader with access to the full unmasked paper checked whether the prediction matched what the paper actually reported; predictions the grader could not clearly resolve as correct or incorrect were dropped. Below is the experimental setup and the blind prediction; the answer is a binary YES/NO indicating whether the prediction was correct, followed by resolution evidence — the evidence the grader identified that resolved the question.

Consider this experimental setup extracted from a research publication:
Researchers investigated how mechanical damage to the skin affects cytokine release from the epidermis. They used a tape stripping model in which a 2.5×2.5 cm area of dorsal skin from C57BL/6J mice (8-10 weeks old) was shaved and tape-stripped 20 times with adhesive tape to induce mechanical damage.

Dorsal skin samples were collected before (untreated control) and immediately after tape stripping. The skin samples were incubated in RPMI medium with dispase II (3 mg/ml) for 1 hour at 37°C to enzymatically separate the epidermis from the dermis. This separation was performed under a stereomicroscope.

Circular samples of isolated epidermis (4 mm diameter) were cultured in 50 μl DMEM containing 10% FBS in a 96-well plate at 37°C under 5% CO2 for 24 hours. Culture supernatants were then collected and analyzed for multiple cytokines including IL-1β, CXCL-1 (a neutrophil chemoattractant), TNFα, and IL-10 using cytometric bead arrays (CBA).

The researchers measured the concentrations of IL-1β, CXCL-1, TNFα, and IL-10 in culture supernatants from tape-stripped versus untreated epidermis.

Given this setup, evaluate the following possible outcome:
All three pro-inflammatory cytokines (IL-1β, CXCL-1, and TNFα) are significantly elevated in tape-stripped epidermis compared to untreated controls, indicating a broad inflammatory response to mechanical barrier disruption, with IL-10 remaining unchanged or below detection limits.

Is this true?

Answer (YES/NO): NO